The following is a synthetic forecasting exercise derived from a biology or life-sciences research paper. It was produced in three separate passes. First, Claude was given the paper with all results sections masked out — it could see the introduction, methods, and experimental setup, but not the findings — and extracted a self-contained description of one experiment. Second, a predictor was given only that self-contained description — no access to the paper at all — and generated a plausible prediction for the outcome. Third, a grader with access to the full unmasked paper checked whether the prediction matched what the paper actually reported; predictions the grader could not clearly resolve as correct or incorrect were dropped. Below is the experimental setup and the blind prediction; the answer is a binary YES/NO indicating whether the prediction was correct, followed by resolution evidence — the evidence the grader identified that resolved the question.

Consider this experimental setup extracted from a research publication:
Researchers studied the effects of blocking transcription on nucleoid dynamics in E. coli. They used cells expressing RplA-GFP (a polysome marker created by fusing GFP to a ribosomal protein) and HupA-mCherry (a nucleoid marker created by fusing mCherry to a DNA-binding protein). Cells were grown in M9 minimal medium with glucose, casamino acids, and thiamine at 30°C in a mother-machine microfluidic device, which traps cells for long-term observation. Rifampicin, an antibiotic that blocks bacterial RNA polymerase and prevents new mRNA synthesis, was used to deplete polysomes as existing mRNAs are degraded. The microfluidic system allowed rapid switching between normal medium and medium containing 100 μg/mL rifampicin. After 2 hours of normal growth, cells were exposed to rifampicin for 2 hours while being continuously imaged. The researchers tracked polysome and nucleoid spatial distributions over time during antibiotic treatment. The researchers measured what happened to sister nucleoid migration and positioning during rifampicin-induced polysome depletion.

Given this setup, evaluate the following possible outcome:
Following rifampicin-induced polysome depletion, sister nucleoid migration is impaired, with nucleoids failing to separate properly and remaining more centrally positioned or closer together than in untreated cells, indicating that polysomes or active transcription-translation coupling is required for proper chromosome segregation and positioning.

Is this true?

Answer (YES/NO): YES